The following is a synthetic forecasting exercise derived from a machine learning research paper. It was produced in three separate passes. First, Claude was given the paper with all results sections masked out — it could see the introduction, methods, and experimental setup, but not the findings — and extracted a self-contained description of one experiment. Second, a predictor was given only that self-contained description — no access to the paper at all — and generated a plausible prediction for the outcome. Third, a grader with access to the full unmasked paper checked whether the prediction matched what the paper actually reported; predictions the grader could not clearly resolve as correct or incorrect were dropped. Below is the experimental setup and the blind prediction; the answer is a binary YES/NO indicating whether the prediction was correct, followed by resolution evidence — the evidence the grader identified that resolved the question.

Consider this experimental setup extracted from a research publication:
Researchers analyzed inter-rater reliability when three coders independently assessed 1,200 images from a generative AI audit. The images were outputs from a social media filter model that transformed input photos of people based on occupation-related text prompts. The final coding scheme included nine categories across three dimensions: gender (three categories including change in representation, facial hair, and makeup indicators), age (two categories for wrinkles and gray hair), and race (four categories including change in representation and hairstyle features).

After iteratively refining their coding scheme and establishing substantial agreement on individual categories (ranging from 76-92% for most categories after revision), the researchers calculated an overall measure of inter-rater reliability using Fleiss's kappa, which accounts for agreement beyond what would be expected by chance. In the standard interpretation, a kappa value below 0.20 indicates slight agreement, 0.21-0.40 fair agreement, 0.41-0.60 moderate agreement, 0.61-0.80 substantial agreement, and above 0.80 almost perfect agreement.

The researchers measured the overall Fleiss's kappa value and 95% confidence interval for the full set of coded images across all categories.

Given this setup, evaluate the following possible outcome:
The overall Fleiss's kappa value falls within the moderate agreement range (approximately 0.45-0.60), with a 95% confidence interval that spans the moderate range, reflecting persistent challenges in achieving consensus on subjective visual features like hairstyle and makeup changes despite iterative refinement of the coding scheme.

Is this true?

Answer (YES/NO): NO